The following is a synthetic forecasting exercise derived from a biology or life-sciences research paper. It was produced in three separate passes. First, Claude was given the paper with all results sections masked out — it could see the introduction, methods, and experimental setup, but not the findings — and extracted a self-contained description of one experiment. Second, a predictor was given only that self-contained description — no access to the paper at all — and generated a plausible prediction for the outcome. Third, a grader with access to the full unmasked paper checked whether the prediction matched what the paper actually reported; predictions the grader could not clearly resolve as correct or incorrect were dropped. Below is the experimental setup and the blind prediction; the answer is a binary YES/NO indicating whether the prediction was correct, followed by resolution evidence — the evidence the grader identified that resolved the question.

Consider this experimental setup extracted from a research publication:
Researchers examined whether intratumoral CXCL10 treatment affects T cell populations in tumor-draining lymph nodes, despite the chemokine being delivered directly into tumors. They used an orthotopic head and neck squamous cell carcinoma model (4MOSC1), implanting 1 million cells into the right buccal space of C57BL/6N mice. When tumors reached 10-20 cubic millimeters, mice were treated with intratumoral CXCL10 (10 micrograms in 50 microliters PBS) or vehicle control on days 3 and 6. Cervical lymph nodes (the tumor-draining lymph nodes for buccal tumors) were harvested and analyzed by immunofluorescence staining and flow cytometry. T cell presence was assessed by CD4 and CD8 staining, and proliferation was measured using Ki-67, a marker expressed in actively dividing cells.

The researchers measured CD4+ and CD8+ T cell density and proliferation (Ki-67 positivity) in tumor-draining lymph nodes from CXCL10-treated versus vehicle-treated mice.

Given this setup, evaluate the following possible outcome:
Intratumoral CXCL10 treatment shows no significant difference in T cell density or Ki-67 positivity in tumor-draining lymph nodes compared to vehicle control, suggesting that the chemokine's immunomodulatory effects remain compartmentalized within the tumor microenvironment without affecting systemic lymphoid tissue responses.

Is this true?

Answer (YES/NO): NO